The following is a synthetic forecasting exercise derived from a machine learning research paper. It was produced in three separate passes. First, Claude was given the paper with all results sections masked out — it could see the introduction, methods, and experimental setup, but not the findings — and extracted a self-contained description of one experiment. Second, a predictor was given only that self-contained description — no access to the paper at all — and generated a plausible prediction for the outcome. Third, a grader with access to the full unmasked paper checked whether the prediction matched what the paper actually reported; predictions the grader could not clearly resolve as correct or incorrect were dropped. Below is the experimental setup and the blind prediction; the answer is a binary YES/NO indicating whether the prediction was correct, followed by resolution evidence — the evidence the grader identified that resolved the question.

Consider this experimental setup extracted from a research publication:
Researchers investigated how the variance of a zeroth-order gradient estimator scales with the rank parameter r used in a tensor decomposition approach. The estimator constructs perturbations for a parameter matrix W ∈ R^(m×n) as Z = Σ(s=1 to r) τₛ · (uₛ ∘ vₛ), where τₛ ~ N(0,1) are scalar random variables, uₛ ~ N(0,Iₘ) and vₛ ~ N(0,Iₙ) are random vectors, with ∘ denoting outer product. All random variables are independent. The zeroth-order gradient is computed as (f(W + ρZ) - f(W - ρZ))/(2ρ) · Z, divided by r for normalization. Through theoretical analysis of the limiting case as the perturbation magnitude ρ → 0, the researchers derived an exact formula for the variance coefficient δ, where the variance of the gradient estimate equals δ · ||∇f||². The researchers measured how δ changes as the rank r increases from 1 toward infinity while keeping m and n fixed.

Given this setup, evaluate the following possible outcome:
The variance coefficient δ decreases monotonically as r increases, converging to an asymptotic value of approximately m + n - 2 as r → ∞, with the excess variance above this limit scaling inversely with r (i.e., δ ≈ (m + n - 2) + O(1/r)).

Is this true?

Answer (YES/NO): NO